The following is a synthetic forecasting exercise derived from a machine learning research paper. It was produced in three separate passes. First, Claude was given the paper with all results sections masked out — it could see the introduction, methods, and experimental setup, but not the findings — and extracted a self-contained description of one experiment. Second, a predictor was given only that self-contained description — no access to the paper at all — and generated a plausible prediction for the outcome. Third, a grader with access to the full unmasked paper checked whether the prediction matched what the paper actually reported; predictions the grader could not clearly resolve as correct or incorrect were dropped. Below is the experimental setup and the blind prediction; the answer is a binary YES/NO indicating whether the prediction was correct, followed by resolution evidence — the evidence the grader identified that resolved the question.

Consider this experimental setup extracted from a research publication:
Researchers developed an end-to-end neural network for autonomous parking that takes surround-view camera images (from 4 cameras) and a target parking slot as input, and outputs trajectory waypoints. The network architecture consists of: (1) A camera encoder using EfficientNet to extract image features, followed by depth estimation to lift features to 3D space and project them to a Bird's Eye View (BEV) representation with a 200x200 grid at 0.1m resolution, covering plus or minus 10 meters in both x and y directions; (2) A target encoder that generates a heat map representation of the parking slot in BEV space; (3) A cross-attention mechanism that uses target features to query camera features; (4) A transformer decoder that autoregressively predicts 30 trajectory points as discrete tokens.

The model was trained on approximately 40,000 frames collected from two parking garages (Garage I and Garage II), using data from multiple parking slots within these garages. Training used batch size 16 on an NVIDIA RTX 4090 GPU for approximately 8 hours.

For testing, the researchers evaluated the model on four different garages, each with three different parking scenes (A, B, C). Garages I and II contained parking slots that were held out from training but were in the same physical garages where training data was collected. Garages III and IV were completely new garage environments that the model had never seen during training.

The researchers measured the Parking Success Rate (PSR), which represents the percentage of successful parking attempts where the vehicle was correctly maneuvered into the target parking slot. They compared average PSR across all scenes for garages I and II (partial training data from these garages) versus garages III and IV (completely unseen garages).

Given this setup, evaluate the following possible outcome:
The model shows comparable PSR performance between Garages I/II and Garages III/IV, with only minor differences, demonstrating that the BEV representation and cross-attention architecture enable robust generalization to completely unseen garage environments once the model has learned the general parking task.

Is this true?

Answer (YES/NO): NO